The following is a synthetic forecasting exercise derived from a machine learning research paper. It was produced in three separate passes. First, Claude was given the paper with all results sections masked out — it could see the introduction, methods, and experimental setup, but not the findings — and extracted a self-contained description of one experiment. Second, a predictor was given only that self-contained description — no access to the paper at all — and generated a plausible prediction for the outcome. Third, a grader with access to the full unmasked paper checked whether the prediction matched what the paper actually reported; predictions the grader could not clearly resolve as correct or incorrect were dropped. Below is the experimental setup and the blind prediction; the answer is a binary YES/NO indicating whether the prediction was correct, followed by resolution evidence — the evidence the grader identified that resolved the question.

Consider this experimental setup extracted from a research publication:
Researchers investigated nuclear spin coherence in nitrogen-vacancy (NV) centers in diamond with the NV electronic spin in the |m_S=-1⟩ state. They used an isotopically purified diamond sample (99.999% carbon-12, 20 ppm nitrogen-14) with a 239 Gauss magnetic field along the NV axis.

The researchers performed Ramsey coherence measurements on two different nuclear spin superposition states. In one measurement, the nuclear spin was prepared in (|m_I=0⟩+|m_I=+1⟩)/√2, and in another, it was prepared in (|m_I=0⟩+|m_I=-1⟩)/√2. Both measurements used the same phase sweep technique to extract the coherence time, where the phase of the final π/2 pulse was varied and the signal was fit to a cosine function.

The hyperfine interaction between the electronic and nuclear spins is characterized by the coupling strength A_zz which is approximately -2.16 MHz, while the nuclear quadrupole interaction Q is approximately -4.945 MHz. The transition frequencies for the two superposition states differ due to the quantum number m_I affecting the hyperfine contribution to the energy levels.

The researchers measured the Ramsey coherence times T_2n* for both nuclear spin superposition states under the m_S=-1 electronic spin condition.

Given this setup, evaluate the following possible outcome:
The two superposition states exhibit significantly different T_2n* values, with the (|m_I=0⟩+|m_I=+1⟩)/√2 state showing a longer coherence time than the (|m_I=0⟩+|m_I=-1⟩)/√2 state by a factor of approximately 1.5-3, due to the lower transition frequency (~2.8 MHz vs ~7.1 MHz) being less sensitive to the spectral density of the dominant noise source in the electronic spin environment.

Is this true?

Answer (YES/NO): NO